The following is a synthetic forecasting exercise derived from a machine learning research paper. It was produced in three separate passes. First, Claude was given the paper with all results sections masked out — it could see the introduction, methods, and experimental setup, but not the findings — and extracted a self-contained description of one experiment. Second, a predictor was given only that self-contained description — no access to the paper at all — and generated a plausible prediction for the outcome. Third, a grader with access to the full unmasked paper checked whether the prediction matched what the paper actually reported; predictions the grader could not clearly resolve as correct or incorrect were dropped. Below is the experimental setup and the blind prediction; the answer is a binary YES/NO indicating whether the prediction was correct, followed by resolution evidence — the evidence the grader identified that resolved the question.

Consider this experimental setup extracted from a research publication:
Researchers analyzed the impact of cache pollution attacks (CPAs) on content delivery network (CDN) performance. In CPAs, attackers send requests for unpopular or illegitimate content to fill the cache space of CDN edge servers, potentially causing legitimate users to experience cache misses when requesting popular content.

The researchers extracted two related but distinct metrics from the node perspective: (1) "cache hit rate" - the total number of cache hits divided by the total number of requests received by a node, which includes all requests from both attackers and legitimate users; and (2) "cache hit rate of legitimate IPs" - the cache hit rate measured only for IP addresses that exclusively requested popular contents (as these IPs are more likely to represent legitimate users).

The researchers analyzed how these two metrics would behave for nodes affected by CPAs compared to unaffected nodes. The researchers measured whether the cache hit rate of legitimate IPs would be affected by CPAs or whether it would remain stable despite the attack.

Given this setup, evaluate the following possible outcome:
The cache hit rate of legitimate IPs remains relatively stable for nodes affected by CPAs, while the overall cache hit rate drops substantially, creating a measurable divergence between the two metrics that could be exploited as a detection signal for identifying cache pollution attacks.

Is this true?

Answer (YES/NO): NO